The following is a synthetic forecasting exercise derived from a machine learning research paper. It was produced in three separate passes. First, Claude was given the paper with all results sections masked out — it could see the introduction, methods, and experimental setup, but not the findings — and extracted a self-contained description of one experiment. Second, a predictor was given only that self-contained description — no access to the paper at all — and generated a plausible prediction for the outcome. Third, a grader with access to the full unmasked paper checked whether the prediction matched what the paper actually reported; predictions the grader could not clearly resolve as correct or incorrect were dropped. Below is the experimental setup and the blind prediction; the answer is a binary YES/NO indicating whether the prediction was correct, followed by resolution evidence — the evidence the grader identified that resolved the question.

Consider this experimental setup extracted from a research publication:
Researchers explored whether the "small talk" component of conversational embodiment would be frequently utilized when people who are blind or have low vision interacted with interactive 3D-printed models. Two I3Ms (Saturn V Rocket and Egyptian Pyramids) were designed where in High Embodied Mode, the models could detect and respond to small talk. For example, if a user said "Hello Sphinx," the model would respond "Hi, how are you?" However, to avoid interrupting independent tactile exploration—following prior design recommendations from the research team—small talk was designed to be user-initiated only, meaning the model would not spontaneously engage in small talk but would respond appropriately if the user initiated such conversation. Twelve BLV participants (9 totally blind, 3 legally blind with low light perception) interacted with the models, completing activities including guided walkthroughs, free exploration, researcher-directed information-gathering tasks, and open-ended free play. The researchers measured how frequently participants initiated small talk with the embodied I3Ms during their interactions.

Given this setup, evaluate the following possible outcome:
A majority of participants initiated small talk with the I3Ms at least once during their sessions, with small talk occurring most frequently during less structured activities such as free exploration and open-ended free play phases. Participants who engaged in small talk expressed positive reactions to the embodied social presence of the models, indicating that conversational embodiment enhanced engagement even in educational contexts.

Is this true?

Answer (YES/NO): NO